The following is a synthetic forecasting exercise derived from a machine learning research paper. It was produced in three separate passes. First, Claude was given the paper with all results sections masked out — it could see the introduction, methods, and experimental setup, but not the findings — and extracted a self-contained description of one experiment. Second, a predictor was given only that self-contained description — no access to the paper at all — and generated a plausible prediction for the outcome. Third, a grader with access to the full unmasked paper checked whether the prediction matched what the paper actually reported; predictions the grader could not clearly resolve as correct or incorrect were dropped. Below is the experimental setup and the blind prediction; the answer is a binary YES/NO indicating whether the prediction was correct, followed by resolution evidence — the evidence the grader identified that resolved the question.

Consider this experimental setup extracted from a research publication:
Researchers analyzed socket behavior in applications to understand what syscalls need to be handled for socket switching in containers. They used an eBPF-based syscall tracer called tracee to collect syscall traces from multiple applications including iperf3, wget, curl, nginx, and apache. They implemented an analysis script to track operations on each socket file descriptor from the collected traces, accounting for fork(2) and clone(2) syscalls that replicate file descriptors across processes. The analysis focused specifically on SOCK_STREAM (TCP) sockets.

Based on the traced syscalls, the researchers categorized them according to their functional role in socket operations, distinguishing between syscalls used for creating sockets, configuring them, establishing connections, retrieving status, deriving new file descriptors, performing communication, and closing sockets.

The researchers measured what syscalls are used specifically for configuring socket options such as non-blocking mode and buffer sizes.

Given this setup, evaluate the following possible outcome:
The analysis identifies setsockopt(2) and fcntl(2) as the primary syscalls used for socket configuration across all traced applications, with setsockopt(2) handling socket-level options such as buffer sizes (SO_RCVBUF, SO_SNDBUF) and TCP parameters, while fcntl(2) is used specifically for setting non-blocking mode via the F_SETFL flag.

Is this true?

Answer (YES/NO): NO